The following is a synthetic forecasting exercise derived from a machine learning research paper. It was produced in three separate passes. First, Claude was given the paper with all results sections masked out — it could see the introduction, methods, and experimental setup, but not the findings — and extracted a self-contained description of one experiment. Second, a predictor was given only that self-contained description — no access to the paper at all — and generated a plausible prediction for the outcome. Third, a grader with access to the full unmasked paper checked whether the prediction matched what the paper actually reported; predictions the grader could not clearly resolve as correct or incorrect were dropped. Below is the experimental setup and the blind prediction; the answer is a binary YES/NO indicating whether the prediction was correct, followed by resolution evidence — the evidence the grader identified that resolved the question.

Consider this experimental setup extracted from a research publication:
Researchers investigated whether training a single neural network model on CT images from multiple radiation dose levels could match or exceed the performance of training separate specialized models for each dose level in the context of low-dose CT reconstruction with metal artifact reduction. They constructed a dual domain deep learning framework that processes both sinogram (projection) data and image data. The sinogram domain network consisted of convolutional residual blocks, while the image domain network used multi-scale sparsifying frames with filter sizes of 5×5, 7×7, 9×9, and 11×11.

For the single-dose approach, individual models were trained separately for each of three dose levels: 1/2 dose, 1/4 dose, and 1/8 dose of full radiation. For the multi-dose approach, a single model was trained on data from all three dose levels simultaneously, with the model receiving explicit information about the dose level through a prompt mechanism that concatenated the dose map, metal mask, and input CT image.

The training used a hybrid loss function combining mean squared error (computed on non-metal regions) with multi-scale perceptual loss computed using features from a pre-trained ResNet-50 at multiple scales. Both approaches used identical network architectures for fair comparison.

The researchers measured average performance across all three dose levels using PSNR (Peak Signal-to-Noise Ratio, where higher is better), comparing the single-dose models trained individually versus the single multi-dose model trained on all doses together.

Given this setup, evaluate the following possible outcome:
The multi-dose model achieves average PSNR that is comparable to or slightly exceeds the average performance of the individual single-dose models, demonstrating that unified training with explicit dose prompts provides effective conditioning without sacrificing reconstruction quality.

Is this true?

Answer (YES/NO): YES